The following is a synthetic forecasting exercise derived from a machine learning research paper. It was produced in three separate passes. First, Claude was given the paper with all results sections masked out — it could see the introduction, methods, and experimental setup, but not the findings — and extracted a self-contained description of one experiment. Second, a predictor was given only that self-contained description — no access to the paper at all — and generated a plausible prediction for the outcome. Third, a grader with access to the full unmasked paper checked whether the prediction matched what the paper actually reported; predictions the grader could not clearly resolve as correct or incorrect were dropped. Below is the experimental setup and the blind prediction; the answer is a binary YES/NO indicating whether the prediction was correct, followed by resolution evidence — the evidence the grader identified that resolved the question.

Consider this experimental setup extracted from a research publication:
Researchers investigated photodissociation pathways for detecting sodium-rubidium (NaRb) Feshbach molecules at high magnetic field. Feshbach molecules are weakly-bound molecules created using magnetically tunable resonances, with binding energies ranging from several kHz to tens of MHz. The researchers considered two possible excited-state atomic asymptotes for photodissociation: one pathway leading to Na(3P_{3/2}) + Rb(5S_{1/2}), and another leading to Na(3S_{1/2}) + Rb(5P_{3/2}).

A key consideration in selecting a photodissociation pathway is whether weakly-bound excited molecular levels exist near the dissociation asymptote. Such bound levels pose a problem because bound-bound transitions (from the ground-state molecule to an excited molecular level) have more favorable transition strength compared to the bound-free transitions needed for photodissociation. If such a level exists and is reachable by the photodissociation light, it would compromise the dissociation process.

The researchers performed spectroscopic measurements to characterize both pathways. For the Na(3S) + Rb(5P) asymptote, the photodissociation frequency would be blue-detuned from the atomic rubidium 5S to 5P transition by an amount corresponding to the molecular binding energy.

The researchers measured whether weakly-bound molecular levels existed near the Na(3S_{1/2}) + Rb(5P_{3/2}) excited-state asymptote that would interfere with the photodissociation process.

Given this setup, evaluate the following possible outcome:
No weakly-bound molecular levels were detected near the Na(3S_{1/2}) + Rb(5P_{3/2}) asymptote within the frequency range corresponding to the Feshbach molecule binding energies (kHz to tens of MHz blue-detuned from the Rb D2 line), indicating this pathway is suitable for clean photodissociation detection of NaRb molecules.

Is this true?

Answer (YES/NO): NO